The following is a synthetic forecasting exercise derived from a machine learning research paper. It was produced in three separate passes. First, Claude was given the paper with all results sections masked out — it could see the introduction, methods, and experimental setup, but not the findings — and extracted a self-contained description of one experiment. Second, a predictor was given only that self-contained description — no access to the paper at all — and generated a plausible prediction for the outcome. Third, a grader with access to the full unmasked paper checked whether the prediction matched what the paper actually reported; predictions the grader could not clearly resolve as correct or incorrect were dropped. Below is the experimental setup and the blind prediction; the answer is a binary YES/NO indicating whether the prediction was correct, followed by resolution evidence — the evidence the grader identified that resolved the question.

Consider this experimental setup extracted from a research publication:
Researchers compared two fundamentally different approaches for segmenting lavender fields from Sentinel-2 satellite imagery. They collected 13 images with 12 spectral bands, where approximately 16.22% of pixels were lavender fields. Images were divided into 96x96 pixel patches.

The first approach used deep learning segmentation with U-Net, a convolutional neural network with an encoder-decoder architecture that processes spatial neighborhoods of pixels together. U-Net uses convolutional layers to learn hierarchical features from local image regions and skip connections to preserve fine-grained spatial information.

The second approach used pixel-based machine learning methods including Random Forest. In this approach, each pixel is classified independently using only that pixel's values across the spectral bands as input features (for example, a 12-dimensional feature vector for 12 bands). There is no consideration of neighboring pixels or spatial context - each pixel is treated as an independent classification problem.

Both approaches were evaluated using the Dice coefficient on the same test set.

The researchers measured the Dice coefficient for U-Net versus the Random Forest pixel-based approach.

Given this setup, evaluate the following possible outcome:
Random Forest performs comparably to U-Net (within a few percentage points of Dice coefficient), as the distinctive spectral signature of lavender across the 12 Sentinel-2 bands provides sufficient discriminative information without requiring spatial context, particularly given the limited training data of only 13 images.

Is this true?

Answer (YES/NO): YES